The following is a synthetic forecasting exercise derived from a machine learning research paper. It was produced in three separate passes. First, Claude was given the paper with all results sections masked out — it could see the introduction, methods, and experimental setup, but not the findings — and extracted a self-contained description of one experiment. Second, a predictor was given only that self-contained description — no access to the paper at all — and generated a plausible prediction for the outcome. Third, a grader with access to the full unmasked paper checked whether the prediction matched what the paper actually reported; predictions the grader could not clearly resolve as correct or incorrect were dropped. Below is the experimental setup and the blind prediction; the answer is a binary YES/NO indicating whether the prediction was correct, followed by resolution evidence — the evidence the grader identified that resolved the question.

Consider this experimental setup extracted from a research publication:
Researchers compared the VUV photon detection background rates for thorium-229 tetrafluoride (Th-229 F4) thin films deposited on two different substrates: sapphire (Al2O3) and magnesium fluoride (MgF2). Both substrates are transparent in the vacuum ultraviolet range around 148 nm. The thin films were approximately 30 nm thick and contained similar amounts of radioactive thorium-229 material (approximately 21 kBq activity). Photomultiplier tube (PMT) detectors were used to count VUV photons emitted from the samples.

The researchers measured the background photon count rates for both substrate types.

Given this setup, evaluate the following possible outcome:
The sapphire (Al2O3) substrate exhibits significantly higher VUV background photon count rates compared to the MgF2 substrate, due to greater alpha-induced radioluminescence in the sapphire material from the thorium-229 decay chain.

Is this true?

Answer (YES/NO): YES